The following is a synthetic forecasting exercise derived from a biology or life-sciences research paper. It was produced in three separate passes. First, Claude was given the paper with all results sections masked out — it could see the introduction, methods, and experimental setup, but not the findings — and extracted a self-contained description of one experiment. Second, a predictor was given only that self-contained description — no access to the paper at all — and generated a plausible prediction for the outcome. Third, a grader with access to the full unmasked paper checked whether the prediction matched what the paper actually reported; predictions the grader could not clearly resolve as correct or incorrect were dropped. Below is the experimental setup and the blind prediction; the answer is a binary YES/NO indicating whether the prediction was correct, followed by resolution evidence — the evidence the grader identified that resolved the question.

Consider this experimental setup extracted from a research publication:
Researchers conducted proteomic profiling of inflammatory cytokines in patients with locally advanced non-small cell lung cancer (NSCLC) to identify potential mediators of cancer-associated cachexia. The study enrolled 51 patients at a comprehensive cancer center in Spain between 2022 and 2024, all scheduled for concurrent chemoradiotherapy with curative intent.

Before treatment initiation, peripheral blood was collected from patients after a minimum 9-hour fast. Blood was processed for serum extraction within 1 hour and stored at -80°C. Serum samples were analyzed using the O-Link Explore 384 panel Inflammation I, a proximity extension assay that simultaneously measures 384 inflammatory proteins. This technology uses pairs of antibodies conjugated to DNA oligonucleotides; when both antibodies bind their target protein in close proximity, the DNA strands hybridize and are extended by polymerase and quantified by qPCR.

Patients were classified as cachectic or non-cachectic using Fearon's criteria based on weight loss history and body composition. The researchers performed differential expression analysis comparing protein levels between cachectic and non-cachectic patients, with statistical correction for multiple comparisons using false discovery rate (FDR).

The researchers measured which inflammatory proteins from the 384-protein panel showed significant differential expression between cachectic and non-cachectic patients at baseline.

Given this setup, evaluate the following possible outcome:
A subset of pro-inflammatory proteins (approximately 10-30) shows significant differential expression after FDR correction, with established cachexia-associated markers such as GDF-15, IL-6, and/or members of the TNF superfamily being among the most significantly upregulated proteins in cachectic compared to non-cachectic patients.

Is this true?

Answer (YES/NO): NO